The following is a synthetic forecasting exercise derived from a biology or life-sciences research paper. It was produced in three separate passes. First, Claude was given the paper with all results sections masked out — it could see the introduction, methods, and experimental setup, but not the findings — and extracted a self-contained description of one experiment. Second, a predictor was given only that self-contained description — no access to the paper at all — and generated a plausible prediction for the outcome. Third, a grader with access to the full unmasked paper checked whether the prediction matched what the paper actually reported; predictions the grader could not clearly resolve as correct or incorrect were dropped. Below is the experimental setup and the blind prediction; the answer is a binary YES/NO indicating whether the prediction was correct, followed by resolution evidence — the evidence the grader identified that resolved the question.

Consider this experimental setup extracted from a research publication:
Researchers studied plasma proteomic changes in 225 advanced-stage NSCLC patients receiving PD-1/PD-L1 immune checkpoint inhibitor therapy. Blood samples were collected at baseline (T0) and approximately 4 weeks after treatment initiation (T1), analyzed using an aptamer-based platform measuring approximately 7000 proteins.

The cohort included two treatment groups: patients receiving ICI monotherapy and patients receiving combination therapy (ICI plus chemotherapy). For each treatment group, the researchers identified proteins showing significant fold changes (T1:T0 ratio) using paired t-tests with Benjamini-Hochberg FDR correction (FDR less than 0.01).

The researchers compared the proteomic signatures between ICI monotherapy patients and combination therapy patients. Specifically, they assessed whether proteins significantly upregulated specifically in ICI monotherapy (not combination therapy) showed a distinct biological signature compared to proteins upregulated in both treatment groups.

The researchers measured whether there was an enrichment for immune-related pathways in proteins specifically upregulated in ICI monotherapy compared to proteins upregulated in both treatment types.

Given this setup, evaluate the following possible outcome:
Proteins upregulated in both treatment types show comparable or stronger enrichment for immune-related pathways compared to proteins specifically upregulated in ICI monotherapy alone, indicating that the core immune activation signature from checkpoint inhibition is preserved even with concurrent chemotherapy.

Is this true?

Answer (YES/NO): NO